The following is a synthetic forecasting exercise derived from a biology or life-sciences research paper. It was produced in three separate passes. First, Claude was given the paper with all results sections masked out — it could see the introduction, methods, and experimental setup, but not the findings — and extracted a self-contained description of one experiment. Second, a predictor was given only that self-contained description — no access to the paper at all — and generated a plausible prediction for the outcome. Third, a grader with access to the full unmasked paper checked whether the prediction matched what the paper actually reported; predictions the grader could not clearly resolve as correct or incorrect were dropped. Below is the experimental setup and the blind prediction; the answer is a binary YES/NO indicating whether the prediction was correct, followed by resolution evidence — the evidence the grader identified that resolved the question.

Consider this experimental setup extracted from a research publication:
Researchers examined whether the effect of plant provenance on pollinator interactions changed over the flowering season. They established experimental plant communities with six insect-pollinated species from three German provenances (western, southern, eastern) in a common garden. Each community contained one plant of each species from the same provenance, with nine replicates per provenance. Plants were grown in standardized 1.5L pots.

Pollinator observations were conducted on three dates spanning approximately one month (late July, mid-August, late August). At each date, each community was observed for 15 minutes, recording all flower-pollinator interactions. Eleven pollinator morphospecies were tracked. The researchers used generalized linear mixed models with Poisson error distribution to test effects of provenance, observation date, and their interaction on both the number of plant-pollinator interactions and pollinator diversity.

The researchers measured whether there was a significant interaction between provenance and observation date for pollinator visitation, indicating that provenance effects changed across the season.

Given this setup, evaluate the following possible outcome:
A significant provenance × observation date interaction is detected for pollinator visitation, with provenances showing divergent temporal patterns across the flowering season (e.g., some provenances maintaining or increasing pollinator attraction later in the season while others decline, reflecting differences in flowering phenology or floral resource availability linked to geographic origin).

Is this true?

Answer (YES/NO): YES